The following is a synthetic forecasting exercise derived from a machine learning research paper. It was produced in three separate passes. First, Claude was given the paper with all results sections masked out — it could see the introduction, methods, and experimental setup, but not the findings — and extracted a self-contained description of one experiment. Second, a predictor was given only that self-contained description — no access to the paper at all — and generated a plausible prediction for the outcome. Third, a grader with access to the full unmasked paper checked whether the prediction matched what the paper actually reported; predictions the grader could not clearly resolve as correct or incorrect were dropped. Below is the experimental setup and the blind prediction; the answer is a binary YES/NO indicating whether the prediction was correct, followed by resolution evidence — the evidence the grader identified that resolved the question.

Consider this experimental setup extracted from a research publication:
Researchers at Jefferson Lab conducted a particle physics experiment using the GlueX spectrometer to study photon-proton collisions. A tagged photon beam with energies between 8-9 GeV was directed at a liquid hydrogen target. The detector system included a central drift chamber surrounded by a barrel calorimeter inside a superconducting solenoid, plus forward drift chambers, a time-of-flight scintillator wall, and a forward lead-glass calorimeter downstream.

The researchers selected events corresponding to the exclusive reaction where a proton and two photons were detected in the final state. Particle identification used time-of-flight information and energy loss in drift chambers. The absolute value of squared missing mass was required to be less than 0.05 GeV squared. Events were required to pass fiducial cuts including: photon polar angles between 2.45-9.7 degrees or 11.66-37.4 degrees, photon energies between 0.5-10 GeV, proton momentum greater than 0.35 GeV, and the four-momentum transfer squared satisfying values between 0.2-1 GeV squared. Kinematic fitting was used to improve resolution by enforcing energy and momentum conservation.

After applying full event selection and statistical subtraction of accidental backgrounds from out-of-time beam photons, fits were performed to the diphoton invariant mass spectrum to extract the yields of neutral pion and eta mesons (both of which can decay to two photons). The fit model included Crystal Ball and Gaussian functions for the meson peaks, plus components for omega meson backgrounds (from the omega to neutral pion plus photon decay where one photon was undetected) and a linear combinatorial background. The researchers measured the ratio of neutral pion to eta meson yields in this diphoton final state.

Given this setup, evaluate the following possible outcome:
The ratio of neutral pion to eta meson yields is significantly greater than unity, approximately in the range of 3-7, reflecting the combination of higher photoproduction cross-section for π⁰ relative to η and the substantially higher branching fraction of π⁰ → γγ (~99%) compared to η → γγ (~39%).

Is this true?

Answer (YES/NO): NO